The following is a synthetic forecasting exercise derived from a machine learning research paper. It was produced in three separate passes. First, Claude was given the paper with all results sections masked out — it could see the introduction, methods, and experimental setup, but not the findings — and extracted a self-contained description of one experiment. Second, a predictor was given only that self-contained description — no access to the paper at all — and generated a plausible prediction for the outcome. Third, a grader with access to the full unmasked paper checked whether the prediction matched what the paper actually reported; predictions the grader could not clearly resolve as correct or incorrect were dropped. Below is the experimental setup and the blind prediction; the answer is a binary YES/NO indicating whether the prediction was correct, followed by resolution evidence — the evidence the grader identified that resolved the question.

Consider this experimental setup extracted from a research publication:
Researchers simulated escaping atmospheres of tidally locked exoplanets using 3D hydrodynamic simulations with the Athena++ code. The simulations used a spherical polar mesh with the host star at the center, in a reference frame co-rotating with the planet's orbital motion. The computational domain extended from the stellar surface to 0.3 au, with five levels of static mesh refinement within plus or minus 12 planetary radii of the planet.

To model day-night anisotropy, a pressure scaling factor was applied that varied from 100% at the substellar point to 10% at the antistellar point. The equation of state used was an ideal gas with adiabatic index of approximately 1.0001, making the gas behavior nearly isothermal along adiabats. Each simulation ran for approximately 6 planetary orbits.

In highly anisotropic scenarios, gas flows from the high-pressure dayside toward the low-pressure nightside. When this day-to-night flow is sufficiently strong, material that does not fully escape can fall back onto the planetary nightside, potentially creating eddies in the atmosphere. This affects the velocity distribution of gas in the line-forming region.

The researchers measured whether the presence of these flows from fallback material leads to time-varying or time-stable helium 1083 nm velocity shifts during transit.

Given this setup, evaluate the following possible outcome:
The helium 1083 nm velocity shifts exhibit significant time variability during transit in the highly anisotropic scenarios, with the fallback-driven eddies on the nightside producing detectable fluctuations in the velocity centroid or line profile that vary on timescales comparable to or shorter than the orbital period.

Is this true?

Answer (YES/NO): NO